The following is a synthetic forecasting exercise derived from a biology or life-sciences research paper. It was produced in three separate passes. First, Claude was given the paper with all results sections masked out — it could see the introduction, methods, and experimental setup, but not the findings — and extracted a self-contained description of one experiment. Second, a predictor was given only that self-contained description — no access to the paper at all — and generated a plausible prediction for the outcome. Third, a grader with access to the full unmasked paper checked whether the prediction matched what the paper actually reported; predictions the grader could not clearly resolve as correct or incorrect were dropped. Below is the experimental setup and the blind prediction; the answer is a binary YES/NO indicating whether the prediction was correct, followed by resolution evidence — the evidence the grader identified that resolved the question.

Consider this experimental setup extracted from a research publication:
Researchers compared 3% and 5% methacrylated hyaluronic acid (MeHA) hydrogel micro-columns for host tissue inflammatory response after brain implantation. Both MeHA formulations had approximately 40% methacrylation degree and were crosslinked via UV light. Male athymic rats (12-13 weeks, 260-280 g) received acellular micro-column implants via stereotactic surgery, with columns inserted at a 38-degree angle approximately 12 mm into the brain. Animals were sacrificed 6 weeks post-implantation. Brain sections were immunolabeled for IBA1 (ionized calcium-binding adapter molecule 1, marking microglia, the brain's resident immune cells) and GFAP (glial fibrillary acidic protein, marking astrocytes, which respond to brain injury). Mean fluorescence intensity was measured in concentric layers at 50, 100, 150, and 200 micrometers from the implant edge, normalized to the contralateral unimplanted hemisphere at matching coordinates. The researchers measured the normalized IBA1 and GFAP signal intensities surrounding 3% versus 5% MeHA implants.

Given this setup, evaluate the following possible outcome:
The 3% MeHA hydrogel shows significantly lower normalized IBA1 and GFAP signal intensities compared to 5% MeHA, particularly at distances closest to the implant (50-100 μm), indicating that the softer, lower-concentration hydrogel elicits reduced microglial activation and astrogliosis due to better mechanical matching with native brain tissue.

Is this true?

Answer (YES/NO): NO